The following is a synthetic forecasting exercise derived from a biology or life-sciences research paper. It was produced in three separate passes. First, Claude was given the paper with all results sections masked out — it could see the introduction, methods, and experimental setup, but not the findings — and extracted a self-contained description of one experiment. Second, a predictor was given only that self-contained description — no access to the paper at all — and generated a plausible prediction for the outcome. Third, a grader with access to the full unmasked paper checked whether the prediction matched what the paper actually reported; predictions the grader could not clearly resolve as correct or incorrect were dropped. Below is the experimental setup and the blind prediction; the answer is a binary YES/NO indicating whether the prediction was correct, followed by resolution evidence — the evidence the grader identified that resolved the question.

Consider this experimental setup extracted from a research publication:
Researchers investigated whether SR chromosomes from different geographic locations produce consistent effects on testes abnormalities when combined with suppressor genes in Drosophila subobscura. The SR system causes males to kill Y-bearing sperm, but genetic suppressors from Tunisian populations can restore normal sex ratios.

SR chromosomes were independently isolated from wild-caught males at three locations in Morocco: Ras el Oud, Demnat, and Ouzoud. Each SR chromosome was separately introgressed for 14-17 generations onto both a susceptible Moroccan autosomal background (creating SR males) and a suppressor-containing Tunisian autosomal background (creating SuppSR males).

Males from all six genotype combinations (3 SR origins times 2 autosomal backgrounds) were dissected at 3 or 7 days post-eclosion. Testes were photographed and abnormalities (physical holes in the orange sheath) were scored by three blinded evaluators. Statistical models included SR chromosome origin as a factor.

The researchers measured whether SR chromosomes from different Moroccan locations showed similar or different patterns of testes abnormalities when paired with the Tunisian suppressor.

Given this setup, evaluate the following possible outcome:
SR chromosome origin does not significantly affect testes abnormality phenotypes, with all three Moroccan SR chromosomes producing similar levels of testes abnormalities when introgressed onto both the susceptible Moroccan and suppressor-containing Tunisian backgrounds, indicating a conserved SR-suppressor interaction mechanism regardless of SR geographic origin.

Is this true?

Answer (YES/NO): NO